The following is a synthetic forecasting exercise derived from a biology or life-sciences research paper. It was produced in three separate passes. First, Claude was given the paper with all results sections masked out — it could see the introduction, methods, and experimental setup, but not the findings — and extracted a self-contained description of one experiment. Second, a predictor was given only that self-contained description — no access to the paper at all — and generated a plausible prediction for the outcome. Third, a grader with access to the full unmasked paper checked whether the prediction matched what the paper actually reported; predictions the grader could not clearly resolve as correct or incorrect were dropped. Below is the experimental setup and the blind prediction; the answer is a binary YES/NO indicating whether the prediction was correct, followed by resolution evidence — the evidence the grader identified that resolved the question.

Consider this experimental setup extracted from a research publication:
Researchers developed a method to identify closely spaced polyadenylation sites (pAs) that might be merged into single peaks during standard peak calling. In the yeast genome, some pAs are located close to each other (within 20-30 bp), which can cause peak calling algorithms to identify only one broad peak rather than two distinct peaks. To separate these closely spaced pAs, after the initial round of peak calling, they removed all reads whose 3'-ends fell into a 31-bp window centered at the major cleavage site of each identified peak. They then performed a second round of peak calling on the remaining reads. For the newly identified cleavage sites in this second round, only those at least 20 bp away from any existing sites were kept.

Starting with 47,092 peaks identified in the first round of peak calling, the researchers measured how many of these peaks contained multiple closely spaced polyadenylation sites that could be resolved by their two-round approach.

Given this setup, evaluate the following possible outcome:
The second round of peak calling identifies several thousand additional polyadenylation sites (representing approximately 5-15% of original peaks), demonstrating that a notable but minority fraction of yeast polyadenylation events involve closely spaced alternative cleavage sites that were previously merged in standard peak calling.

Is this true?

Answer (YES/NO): YES